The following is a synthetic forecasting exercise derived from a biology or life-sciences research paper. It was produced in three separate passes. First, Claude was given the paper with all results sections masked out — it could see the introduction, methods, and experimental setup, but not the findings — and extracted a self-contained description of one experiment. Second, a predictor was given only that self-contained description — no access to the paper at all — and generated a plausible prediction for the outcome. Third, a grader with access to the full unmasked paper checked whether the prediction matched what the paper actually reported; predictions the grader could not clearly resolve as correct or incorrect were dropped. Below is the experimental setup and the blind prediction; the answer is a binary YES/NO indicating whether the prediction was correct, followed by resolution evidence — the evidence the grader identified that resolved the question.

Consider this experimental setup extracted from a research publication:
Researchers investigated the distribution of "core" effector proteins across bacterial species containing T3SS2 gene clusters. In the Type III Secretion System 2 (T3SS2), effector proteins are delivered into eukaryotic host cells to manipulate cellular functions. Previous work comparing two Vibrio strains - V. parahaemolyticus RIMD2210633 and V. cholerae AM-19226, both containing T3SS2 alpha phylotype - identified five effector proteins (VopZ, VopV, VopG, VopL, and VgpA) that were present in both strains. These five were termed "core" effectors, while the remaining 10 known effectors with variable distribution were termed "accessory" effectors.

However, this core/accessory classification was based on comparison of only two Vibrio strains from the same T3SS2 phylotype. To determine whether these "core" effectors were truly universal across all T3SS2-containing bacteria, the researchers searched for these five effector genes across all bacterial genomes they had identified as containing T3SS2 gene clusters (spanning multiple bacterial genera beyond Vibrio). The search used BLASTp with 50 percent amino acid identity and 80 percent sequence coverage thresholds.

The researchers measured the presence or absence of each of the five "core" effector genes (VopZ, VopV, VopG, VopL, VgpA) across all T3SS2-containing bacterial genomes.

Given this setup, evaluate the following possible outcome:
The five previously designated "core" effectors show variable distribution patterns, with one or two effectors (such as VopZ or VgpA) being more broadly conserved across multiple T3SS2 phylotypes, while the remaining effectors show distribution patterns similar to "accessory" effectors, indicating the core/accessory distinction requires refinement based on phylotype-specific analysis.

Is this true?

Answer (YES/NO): NO